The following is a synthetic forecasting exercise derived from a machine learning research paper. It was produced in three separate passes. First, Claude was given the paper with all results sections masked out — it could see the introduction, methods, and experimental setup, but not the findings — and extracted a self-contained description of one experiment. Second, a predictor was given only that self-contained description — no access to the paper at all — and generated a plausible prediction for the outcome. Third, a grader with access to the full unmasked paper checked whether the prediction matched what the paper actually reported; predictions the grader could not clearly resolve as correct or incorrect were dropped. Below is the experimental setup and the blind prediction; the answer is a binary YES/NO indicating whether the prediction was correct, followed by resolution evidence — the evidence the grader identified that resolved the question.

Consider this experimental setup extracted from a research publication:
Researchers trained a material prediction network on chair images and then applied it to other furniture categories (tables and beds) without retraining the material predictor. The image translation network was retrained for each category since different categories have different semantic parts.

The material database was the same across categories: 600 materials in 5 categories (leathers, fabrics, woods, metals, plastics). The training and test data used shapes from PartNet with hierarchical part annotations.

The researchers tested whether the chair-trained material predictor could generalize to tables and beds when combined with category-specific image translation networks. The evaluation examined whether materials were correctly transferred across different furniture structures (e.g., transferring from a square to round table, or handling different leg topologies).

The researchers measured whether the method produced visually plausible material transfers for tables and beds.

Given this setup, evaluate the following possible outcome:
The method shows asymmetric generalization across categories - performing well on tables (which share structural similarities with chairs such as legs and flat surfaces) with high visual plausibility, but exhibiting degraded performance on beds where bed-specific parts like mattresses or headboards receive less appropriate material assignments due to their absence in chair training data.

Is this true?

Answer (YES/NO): NO